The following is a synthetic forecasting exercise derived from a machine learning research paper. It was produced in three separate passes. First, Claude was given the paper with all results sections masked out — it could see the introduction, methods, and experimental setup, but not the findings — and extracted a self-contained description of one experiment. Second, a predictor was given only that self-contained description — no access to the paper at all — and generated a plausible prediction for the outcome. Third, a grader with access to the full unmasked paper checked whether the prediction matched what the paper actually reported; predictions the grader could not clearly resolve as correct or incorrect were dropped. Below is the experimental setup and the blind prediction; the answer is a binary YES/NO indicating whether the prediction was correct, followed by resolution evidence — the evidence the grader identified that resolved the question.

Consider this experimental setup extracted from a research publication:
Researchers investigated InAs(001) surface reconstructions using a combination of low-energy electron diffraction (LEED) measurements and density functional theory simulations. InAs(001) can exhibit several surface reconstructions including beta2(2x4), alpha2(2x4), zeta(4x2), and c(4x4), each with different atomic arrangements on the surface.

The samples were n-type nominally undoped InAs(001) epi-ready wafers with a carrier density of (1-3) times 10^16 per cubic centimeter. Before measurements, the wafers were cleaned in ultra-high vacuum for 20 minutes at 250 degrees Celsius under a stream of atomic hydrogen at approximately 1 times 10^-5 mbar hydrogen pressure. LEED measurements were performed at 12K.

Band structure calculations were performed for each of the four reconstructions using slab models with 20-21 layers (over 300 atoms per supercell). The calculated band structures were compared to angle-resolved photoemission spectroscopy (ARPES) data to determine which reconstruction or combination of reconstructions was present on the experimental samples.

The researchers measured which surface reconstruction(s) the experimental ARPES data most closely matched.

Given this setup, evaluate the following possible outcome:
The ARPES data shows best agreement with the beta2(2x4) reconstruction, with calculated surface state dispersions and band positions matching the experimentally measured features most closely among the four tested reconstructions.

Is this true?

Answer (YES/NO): NO